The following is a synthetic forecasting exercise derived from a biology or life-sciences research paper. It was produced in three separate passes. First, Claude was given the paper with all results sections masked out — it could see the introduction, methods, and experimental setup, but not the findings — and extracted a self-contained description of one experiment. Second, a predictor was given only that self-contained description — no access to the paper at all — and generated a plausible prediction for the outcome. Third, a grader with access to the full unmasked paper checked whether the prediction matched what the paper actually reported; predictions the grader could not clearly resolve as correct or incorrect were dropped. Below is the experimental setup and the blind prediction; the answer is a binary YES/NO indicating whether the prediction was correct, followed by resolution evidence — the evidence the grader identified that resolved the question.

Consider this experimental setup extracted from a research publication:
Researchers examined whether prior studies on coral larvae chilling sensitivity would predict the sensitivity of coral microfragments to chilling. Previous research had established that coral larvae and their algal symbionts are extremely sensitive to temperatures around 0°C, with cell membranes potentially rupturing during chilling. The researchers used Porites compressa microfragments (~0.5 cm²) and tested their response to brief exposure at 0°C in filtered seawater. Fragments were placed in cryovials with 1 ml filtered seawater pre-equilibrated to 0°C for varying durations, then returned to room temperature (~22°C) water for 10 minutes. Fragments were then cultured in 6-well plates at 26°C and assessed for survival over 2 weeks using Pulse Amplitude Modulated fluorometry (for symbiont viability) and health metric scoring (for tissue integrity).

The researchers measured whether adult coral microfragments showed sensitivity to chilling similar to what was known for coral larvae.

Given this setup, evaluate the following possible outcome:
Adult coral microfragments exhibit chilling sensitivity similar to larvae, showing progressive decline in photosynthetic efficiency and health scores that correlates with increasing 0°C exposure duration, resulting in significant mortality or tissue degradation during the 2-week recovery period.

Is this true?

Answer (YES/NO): NO